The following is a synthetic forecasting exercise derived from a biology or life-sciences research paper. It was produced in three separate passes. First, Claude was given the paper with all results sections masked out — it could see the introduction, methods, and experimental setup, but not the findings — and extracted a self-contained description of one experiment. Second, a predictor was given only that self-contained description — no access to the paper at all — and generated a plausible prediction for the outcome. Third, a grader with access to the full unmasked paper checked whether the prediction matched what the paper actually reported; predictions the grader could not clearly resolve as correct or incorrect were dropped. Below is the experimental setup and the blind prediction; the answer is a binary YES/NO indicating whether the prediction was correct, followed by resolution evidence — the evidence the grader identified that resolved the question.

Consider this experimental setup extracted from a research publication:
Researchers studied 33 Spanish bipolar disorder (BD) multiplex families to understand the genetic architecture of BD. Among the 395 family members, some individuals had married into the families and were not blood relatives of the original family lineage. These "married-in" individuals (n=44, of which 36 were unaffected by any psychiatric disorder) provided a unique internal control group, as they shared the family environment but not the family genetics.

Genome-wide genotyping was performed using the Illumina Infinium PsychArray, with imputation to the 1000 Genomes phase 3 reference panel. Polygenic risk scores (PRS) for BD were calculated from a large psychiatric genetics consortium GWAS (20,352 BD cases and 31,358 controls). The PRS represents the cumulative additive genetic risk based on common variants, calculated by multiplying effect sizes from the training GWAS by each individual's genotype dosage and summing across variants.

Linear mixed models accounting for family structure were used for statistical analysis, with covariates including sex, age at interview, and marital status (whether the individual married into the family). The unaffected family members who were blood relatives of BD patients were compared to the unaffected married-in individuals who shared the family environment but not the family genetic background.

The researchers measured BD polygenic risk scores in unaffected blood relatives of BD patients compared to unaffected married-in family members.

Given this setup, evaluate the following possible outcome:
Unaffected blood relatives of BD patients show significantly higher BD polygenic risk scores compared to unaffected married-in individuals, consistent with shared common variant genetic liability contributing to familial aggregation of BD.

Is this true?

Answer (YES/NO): NO